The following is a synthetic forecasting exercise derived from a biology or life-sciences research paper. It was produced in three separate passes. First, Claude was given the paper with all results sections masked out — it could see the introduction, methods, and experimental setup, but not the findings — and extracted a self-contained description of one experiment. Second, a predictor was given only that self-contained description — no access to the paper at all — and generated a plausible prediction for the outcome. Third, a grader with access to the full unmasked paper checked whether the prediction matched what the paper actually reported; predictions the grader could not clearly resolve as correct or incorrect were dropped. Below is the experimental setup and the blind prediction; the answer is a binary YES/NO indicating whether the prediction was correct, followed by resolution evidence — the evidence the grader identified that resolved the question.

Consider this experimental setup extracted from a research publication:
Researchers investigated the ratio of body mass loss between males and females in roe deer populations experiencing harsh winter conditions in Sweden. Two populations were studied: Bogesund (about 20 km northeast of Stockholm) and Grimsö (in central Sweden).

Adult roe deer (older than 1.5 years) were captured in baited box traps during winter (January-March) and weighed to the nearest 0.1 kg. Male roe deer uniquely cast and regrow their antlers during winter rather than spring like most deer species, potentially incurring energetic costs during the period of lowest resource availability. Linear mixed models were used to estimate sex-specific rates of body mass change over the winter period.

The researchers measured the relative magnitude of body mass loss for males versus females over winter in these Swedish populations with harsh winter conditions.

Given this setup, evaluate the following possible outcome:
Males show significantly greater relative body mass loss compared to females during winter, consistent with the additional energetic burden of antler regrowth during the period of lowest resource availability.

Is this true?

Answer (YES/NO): YES